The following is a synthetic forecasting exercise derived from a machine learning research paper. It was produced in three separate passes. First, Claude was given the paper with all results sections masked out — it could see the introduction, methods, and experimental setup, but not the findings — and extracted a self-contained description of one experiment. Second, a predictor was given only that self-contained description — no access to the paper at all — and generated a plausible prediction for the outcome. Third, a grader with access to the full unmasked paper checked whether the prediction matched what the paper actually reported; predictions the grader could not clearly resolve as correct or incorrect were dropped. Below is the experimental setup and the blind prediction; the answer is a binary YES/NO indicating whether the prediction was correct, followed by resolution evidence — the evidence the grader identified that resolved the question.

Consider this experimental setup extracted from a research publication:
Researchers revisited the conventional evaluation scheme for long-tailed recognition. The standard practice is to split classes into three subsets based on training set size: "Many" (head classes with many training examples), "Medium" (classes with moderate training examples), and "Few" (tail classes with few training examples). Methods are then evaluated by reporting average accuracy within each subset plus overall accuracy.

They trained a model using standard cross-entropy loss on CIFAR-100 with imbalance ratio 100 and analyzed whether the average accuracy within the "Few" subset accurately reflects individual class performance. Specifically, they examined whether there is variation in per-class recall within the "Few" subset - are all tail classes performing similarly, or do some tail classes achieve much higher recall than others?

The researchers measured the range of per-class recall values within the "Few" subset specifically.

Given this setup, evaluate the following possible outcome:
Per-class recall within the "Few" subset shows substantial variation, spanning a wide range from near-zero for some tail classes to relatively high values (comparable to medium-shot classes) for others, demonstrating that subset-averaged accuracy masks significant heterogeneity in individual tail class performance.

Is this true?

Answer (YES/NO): YES